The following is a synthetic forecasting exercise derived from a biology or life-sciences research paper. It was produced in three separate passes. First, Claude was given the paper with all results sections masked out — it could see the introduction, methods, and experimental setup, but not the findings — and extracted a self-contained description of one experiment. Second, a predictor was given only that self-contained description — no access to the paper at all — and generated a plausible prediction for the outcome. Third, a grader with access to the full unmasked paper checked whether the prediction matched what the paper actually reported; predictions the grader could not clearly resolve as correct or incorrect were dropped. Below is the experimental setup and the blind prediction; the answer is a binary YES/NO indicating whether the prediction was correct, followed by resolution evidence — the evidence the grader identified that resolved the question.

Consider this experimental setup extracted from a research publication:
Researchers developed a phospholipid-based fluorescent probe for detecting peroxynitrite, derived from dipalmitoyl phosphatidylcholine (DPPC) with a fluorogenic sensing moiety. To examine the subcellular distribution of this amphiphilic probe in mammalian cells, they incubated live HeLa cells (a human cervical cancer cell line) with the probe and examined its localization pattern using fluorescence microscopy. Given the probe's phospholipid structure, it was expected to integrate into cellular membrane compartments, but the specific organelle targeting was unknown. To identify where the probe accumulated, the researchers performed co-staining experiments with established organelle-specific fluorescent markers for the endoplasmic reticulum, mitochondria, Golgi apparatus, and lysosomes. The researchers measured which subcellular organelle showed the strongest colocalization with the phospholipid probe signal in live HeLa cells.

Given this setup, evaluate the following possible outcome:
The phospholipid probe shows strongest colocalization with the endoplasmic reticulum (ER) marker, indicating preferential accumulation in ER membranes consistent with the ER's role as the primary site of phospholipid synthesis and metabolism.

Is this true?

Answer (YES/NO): YES